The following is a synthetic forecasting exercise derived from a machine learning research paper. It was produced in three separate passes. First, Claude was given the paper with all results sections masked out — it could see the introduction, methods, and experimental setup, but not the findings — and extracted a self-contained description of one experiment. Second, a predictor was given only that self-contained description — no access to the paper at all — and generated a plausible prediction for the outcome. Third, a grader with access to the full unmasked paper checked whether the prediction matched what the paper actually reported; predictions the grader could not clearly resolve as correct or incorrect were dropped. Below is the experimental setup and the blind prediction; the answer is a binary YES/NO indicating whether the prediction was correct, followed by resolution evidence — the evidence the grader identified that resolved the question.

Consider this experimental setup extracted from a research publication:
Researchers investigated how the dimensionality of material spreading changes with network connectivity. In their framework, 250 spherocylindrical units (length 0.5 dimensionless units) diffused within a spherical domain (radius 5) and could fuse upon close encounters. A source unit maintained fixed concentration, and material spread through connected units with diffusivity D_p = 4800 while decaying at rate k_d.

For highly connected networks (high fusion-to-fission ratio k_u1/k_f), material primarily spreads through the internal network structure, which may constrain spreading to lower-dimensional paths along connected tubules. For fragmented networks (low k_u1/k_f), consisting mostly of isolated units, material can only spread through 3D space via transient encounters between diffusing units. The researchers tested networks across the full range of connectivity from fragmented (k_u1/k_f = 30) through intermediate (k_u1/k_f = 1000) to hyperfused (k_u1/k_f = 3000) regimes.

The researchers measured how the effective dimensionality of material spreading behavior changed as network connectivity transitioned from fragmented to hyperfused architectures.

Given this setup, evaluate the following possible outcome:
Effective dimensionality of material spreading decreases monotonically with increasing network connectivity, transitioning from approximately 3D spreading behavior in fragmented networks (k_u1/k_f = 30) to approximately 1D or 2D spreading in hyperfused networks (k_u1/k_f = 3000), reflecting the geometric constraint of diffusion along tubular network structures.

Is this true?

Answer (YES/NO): YES